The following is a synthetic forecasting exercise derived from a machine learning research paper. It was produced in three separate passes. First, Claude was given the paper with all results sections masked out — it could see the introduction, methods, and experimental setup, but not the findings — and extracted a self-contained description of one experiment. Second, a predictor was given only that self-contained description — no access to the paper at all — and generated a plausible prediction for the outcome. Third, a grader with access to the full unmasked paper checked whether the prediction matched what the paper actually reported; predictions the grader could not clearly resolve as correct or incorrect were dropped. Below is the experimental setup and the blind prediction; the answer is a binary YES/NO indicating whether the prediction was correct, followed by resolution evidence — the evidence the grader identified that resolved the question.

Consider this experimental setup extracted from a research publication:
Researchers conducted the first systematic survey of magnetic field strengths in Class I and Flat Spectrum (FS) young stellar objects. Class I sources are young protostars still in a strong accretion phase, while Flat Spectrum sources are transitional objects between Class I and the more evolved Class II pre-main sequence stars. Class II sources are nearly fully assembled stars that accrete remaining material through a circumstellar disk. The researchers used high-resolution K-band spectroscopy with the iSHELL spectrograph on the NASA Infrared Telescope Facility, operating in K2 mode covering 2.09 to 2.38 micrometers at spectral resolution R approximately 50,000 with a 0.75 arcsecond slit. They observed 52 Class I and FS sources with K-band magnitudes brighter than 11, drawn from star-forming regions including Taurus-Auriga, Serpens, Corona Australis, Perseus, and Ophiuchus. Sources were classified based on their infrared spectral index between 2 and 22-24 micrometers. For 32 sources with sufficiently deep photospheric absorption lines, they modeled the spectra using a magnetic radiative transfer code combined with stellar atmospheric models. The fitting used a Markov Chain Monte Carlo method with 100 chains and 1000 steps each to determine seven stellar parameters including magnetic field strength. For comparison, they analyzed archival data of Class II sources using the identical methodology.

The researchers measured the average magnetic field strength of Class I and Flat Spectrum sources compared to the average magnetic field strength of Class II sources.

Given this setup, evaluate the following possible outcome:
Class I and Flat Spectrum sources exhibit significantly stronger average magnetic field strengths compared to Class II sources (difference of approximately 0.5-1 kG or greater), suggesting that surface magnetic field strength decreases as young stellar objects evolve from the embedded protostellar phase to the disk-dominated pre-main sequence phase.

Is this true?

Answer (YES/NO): NO